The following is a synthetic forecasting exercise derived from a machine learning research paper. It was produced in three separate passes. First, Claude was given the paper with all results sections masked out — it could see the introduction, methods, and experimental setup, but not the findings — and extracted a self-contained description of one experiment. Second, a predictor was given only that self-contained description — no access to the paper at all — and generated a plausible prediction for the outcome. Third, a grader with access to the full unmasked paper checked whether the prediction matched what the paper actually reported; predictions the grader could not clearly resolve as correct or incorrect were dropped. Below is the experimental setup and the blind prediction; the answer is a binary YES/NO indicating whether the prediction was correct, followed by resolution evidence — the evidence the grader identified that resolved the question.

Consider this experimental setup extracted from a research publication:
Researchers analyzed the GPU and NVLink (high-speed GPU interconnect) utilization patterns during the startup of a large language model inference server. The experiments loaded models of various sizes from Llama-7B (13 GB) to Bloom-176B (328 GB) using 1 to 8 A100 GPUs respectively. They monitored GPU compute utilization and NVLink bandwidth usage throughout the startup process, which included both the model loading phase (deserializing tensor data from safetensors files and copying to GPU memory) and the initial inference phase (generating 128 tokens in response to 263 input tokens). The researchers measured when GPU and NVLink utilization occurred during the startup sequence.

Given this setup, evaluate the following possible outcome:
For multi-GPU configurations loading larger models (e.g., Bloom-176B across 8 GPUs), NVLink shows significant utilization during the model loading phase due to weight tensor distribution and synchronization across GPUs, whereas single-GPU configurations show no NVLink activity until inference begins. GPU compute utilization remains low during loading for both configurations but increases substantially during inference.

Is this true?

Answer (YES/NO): NO